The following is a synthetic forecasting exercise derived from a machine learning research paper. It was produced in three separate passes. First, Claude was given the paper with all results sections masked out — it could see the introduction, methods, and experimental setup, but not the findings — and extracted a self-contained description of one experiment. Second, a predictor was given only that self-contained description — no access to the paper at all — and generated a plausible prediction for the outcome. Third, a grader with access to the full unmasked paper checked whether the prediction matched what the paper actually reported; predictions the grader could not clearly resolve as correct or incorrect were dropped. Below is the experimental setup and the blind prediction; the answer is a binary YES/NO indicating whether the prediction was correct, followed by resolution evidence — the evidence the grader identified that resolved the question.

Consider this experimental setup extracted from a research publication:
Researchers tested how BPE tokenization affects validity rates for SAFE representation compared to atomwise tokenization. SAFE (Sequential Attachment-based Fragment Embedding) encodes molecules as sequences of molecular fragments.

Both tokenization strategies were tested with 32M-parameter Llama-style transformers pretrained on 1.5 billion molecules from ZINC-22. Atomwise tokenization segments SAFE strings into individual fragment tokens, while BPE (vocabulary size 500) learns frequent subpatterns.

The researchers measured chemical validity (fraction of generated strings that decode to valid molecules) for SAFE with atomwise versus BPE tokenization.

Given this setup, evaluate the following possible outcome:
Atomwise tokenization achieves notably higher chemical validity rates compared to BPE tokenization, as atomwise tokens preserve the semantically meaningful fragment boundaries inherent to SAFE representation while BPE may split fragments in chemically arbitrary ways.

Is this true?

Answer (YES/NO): NO